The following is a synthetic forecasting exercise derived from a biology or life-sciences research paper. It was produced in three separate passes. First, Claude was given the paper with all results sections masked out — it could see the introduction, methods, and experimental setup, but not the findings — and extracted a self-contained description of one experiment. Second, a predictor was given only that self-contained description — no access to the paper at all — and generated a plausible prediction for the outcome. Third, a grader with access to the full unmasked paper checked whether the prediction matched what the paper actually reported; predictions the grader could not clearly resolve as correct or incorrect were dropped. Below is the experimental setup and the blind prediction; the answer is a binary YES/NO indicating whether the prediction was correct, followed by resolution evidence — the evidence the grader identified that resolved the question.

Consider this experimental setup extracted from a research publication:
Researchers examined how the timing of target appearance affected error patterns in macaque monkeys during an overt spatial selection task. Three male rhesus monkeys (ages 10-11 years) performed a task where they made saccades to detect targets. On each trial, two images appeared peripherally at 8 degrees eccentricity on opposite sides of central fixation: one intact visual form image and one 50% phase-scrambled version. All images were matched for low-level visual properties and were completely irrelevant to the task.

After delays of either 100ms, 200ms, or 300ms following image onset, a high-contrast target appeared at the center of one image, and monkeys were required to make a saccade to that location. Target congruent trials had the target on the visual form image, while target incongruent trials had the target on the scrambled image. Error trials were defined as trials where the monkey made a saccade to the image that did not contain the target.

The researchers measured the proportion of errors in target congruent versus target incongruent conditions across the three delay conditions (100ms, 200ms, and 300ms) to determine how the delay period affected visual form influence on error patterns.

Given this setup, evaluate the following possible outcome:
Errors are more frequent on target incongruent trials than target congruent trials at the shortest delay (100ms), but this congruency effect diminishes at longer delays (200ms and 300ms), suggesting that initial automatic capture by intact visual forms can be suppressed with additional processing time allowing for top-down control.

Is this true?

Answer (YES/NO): YES